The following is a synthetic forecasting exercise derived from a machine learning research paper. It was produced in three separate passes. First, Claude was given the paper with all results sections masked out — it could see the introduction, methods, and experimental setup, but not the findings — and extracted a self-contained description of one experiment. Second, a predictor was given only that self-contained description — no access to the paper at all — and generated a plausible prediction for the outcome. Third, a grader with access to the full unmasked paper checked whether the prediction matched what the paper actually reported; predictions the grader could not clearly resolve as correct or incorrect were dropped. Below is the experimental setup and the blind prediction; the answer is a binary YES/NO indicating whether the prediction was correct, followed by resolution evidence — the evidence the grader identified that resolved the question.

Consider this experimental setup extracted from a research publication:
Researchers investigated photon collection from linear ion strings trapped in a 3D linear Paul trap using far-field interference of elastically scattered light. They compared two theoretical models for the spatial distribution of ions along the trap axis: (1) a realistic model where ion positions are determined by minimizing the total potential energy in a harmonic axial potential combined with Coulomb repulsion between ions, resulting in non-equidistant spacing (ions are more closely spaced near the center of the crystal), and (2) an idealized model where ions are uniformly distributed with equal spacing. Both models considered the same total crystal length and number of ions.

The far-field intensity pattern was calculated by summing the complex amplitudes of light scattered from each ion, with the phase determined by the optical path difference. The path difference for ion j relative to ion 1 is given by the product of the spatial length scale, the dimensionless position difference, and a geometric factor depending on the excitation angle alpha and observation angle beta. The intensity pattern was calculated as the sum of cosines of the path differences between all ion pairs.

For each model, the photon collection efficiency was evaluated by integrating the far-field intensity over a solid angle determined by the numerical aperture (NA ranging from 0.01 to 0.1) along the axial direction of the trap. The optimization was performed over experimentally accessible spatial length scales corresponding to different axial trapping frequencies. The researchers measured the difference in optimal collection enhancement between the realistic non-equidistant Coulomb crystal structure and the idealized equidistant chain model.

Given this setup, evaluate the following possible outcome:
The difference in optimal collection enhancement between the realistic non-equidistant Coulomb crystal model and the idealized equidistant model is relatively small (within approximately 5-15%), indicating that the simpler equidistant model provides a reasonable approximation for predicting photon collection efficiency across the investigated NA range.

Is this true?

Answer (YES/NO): NO